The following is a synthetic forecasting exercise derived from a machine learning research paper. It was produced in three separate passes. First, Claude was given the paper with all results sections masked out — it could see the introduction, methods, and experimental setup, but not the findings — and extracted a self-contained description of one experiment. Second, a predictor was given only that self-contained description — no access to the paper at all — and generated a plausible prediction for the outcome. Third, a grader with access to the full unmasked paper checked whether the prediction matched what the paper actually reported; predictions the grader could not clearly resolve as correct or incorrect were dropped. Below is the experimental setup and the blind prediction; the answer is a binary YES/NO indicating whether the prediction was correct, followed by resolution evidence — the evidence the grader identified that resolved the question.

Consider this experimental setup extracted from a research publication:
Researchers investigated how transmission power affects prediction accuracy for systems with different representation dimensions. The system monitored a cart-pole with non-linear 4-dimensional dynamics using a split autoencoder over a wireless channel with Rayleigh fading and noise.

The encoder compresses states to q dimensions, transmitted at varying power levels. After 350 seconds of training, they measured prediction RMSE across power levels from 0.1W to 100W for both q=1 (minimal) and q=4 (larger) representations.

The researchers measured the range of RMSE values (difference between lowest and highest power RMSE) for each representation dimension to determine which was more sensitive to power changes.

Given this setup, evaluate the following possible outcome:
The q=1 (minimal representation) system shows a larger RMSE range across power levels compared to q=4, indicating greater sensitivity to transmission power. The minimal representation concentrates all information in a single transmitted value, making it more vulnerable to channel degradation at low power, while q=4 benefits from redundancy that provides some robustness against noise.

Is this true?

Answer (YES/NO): NO